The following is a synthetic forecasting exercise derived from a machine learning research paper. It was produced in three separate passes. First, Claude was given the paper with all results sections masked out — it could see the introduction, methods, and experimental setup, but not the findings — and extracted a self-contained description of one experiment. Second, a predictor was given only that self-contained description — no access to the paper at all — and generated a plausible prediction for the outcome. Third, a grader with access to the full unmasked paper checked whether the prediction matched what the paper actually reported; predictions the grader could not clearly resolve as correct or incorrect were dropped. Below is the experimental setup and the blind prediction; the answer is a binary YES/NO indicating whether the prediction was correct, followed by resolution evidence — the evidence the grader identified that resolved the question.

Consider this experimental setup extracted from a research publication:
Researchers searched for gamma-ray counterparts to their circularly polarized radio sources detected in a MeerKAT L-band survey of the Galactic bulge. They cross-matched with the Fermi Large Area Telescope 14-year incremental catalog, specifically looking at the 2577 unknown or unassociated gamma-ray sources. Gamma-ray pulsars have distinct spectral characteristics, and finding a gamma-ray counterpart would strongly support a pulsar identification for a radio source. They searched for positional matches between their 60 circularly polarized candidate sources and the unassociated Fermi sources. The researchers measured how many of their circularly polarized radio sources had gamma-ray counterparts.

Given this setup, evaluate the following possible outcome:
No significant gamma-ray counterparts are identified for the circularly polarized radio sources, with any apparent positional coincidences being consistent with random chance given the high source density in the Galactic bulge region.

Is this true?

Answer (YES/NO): NO